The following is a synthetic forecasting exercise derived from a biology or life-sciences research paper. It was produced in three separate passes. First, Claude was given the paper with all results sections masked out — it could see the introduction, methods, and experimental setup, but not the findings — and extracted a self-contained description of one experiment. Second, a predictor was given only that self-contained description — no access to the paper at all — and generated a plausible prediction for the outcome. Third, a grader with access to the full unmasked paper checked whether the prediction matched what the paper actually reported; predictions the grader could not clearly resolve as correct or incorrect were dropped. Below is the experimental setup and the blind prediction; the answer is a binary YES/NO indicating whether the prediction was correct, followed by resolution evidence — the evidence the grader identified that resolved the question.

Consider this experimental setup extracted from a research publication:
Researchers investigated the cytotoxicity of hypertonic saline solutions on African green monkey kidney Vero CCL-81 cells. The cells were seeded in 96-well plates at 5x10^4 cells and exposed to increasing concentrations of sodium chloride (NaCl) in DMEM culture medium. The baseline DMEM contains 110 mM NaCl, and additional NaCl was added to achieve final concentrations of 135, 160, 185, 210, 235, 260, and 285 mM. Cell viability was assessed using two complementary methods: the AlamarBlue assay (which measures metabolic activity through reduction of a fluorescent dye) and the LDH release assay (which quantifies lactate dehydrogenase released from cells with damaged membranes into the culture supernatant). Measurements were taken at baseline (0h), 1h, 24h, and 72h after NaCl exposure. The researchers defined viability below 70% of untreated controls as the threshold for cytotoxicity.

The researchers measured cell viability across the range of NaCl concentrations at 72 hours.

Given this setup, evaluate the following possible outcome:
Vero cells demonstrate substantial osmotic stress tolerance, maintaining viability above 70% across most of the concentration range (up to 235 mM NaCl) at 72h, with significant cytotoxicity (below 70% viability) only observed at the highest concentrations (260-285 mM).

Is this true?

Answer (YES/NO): NO